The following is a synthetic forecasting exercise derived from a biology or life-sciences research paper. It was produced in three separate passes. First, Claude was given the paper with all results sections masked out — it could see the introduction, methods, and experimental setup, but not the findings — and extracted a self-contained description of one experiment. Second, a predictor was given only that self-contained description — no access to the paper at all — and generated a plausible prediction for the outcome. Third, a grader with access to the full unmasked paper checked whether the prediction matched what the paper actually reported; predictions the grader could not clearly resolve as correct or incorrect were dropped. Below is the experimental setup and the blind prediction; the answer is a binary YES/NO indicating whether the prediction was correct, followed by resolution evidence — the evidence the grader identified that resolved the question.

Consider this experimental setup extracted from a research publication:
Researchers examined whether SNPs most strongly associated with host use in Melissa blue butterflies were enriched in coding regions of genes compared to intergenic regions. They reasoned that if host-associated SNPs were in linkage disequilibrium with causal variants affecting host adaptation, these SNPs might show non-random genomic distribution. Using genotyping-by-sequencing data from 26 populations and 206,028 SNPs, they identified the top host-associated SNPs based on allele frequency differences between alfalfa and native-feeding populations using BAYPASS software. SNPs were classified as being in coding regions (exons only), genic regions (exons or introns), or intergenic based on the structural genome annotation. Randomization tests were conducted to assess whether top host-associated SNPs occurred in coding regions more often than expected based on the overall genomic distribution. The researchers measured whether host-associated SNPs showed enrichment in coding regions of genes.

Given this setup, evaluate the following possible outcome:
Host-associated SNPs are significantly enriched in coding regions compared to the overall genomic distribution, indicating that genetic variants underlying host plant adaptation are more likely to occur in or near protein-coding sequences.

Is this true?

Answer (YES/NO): YES